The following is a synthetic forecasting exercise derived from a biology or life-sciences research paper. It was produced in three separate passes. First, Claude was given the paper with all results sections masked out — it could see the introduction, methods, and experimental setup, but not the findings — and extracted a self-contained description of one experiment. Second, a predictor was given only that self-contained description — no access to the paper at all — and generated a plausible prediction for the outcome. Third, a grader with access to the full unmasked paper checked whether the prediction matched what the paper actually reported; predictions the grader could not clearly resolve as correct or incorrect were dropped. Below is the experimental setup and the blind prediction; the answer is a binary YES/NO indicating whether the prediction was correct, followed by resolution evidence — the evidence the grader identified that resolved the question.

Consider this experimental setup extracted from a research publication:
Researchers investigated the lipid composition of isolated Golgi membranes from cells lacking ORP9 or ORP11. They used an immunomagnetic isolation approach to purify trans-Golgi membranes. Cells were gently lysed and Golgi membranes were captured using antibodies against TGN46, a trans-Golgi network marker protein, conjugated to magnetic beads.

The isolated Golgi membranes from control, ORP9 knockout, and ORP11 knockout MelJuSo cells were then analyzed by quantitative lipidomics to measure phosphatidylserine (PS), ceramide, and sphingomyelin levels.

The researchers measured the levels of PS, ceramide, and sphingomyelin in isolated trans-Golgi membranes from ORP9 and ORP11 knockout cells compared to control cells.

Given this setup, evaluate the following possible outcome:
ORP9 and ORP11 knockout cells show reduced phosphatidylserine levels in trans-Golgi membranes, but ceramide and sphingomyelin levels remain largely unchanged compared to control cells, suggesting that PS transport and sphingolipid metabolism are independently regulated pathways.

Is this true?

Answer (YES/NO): NO